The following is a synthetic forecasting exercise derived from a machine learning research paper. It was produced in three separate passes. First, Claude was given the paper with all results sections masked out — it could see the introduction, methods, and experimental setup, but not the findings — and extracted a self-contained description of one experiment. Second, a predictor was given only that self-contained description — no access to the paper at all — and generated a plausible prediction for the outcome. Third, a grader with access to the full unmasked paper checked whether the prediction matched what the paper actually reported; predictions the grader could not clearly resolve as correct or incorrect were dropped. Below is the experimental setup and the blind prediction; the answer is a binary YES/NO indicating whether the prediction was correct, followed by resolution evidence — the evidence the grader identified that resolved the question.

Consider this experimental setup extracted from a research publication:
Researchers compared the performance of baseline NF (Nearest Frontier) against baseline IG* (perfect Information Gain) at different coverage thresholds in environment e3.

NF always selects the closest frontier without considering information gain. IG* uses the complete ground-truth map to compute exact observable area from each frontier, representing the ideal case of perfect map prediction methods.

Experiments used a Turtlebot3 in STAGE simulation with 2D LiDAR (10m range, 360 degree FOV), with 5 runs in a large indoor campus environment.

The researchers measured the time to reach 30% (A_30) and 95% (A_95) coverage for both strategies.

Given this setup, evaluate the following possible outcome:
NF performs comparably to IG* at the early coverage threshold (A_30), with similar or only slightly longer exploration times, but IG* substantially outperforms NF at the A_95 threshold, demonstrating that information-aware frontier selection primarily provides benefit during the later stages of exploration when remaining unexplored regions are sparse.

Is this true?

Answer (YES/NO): NO